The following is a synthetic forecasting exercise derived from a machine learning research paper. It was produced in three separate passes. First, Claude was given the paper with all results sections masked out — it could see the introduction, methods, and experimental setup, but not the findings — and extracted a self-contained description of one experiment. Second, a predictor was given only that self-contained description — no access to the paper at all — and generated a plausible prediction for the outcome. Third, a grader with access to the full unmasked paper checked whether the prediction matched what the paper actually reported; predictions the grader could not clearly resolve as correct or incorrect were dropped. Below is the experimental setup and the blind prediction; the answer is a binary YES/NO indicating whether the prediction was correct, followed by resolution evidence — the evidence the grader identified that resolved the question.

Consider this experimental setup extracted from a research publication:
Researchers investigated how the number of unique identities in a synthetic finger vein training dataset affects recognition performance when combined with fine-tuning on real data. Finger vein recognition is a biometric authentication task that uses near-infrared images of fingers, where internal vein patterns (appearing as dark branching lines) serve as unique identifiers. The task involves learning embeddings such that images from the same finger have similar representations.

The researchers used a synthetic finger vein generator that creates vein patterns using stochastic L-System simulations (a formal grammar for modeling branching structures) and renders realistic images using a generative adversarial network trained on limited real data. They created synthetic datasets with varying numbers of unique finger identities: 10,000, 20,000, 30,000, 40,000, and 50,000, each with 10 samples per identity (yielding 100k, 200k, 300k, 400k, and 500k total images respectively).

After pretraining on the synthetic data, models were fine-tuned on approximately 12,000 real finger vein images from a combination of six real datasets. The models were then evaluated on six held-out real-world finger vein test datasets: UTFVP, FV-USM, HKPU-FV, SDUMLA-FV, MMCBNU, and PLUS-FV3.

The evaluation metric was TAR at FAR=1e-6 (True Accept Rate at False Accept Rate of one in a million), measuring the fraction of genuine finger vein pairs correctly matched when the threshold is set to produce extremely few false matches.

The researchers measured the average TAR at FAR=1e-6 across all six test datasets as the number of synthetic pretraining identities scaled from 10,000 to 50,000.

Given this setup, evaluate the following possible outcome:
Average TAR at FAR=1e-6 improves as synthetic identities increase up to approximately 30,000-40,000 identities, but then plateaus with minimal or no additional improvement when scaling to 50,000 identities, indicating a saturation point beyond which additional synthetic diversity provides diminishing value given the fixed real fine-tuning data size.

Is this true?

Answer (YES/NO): NO